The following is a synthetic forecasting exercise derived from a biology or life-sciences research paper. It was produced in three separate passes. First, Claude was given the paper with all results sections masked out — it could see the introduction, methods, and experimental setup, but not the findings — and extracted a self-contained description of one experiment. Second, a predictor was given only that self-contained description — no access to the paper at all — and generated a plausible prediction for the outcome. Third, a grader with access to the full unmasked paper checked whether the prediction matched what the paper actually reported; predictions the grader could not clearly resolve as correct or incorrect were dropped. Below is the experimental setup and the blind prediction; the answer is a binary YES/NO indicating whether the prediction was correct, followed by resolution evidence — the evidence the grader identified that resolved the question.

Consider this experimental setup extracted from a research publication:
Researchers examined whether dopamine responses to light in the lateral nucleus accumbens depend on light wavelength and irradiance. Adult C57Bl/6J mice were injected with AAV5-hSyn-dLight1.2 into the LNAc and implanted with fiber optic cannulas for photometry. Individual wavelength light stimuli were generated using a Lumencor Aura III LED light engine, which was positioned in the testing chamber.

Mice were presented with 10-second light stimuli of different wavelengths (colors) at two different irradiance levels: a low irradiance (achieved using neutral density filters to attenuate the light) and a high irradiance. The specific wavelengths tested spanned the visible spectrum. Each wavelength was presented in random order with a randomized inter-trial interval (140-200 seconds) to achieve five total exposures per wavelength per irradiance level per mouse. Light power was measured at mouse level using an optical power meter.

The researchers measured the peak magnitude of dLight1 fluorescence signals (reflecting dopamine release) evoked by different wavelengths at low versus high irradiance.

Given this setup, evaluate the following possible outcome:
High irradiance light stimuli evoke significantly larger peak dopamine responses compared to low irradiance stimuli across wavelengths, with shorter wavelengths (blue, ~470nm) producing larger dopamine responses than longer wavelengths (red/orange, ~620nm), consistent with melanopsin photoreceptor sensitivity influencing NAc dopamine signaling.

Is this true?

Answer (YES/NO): NO